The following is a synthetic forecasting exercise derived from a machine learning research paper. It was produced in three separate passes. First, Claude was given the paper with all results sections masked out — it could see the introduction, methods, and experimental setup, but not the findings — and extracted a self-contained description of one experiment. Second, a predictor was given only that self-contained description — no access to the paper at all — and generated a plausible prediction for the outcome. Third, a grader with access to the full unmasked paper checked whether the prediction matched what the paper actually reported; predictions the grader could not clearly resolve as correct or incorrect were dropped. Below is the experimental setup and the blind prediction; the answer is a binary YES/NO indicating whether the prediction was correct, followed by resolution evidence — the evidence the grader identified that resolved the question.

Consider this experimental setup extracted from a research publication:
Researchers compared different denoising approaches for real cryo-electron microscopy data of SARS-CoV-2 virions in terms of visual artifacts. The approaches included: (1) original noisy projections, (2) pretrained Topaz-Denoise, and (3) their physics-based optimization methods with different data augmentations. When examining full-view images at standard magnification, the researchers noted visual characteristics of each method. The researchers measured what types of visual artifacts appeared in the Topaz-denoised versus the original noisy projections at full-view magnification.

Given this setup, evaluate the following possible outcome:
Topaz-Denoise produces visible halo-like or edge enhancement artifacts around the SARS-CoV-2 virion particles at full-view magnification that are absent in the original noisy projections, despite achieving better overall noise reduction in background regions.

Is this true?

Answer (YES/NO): NO